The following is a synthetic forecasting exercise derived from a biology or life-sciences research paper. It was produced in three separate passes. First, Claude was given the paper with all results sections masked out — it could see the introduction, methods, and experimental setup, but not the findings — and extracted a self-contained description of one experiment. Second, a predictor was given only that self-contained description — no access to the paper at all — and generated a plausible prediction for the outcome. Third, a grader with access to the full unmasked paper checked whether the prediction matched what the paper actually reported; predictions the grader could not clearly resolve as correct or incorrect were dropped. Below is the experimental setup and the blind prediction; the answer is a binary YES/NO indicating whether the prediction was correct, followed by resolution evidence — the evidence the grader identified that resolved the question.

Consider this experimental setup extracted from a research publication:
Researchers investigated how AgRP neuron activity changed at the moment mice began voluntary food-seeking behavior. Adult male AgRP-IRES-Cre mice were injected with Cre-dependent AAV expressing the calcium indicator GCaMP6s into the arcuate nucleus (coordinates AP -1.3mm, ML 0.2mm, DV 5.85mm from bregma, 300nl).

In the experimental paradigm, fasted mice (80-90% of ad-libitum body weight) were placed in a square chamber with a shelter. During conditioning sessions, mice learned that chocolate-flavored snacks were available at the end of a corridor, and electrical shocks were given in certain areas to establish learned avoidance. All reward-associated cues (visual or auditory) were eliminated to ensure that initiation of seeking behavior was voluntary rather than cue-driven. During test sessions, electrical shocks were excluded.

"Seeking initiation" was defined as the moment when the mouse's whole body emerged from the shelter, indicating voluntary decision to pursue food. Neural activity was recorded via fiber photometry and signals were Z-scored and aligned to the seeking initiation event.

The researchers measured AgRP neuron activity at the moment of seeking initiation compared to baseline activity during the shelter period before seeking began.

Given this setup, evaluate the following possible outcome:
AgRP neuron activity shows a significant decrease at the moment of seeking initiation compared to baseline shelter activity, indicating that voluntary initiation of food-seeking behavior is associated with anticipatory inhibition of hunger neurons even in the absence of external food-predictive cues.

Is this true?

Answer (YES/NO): YES